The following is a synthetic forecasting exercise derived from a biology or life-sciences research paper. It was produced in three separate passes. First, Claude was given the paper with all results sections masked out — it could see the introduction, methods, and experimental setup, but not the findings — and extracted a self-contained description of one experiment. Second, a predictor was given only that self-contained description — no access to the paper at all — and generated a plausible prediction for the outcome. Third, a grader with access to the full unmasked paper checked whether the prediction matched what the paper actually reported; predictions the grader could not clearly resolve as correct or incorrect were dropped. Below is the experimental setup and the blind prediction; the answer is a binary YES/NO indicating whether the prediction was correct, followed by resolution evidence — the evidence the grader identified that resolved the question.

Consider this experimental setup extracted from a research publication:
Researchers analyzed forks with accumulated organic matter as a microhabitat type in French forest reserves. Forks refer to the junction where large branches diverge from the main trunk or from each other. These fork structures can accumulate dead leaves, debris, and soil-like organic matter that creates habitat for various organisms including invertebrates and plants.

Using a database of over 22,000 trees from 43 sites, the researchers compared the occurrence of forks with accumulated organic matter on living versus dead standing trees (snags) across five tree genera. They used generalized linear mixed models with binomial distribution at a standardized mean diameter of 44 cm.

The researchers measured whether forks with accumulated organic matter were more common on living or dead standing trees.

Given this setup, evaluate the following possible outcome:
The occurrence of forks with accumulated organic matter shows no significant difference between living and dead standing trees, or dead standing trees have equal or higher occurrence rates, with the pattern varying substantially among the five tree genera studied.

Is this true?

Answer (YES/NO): NO